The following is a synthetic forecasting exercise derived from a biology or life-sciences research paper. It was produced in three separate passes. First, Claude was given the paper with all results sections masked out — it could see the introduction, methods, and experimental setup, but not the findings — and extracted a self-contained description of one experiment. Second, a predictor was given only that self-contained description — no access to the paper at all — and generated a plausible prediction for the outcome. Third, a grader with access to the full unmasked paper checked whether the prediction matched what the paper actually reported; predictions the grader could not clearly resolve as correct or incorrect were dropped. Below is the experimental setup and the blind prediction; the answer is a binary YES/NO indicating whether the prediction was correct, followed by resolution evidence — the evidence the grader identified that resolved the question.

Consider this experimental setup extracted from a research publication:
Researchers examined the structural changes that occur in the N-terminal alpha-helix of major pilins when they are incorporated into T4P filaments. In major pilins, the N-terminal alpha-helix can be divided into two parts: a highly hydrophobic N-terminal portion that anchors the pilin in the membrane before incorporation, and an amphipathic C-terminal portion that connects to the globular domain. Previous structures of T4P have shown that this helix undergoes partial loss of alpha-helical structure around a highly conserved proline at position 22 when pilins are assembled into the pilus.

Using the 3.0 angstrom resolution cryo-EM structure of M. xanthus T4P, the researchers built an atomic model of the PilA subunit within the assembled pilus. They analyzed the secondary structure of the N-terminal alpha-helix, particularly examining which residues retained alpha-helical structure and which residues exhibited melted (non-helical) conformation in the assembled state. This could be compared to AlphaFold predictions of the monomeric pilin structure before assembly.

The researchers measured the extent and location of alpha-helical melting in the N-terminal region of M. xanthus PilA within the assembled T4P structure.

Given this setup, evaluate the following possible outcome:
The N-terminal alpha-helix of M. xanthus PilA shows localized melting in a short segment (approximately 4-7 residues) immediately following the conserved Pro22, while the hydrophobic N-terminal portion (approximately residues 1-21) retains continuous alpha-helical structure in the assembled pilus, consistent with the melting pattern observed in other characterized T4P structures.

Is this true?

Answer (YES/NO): NO